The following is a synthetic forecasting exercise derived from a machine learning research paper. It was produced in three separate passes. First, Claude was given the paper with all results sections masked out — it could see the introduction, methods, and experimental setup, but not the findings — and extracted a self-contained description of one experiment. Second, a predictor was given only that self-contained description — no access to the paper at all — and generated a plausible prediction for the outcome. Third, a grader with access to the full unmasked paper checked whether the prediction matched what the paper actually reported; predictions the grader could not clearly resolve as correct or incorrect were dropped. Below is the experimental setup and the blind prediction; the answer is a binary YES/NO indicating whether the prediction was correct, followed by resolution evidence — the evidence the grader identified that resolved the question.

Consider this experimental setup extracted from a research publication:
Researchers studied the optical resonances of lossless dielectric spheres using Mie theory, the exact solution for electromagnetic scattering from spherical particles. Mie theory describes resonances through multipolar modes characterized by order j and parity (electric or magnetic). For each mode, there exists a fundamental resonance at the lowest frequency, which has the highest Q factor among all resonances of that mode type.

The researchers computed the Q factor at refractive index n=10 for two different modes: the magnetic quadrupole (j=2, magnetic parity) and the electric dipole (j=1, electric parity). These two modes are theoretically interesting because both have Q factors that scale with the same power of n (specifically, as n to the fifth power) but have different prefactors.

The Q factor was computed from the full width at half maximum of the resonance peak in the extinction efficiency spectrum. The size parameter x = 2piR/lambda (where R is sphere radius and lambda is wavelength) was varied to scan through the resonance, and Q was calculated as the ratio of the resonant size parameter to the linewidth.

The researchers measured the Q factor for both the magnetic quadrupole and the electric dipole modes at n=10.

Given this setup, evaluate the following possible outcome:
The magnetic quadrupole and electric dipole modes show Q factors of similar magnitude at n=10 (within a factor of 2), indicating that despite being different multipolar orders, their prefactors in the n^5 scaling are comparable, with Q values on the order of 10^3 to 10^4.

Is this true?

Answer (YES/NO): NO